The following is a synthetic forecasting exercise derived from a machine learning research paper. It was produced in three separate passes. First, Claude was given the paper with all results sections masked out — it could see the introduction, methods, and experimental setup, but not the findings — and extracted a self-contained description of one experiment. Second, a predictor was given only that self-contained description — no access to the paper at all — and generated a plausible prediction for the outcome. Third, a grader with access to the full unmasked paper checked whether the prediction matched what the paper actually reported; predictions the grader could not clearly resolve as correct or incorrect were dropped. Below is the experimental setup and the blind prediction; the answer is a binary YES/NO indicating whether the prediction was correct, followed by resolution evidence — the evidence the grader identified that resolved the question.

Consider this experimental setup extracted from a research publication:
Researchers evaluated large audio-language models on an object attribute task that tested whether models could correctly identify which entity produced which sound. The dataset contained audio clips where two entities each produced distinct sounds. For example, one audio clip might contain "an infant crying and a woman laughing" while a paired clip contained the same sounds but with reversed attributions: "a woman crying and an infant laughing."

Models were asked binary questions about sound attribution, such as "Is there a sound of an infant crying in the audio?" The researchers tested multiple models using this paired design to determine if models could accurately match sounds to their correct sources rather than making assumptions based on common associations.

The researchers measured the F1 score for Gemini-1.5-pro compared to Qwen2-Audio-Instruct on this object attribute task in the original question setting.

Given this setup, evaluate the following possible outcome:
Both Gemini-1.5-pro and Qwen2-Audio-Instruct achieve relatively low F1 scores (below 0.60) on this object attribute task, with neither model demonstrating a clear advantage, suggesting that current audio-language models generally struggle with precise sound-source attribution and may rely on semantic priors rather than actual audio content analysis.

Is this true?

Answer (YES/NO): NO